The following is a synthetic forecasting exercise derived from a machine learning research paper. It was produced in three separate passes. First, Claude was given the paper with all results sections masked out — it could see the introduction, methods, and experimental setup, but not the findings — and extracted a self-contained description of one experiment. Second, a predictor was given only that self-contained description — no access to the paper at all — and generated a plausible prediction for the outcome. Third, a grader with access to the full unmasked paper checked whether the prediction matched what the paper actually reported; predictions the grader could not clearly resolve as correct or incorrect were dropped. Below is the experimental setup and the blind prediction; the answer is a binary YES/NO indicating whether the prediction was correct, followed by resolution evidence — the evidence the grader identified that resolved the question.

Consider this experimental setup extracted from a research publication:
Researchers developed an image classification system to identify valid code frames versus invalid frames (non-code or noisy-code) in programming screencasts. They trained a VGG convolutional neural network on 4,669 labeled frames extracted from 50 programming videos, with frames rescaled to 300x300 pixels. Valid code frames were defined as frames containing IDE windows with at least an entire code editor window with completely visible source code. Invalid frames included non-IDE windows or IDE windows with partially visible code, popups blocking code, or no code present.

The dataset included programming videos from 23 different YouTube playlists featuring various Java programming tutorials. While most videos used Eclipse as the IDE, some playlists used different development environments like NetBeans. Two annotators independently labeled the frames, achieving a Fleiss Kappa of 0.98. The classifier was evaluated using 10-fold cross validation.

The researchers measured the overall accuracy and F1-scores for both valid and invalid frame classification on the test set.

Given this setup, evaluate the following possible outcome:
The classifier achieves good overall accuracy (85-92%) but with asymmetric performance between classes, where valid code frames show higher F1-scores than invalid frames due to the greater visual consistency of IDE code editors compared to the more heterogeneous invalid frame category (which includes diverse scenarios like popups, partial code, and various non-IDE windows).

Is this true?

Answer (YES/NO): YES